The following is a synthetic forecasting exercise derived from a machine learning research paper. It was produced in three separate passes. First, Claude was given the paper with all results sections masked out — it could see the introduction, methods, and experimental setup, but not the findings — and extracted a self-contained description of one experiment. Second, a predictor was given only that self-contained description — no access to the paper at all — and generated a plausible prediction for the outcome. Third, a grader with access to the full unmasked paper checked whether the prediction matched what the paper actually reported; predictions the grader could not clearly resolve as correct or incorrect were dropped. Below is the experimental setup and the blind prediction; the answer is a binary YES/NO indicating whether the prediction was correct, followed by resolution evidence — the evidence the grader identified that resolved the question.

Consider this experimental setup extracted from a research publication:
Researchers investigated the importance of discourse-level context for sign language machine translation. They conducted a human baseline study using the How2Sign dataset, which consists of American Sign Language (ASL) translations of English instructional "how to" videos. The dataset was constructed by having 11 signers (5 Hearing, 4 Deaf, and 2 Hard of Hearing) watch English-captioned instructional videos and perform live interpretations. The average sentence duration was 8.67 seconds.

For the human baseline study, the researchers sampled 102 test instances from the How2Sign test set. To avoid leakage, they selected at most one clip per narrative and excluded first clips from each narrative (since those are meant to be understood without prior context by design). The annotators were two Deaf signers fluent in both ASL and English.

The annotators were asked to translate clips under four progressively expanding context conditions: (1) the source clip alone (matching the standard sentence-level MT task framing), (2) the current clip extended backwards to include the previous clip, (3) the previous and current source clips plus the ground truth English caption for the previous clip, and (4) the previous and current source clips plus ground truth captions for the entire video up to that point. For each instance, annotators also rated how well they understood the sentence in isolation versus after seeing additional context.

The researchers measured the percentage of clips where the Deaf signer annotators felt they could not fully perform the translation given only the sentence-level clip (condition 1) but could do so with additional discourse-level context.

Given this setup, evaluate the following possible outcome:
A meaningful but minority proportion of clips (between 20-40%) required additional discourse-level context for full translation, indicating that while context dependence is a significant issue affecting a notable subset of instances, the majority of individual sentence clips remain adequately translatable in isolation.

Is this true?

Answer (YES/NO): YES